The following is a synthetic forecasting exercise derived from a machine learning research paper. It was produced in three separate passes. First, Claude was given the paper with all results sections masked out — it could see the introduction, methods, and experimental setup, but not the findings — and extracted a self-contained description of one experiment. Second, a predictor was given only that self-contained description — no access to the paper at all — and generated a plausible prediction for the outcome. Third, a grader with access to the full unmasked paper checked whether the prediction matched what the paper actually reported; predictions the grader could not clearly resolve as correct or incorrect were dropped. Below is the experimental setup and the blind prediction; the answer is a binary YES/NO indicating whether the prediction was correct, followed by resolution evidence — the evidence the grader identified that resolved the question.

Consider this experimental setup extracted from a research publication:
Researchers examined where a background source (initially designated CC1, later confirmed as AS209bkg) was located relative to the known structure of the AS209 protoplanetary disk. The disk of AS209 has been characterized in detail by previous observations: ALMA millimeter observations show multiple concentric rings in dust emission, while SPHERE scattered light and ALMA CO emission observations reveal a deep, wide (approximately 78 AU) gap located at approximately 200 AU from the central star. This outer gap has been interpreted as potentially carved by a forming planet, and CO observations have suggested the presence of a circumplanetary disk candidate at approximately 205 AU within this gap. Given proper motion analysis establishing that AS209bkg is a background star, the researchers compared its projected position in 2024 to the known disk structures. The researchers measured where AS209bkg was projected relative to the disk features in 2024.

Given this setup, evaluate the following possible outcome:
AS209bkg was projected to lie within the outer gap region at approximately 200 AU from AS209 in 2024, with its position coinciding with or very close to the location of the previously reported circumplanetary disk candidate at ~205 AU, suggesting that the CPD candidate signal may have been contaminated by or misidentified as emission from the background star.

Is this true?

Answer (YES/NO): NO